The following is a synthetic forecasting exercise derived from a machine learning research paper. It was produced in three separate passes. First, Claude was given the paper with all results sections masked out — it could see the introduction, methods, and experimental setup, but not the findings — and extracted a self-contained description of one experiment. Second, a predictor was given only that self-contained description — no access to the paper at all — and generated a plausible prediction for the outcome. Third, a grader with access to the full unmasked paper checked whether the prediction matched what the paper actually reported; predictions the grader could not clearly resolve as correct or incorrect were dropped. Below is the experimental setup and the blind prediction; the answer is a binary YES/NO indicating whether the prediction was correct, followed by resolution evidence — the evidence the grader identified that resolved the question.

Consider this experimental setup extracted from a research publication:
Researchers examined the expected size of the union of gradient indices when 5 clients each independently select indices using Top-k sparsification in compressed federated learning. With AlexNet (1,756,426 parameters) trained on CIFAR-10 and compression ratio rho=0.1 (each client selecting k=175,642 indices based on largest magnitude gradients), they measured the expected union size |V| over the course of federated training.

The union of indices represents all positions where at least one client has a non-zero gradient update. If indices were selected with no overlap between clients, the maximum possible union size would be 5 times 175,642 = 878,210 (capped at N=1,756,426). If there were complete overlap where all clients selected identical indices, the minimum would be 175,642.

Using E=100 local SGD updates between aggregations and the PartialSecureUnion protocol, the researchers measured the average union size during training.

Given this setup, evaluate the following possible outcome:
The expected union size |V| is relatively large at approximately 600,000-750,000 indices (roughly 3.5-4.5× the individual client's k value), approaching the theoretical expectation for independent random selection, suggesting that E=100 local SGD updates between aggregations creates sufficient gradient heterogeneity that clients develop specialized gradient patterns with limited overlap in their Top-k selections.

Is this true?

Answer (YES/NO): YES